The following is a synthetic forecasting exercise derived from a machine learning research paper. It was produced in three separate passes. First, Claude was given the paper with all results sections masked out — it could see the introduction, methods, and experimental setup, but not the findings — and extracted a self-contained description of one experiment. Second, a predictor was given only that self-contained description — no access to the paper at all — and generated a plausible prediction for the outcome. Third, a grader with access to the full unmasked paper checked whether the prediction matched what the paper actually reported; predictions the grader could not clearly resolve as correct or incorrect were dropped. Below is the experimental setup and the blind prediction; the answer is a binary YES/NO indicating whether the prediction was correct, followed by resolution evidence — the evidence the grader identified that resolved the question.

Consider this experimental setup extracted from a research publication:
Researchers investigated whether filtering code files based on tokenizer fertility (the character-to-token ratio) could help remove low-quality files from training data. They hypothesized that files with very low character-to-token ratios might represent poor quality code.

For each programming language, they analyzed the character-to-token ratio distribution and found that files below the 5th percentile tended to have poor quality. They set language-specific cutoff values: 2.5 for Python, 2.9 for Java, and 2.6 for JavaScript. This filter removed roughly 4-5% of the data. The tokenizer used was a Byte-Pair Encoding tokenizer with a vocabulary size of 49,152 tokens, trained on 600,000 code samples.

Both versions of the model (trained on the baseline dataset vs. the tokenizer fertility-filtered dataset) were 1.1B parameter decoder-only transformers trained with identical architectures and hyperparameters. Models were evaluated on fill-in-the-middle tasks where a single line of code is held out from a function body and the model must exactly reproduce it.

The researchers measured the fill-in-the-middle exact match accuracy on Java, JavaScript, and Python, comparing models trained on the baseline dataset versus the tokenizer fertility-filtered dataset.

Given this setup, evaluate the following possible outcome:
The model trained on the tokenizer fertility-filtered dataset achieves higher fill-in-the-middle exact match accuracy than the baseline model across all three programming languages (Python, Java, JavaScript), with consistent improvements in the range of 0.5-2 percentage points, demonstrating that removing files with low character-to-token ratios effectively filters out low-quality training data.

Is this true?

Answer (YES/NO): NO